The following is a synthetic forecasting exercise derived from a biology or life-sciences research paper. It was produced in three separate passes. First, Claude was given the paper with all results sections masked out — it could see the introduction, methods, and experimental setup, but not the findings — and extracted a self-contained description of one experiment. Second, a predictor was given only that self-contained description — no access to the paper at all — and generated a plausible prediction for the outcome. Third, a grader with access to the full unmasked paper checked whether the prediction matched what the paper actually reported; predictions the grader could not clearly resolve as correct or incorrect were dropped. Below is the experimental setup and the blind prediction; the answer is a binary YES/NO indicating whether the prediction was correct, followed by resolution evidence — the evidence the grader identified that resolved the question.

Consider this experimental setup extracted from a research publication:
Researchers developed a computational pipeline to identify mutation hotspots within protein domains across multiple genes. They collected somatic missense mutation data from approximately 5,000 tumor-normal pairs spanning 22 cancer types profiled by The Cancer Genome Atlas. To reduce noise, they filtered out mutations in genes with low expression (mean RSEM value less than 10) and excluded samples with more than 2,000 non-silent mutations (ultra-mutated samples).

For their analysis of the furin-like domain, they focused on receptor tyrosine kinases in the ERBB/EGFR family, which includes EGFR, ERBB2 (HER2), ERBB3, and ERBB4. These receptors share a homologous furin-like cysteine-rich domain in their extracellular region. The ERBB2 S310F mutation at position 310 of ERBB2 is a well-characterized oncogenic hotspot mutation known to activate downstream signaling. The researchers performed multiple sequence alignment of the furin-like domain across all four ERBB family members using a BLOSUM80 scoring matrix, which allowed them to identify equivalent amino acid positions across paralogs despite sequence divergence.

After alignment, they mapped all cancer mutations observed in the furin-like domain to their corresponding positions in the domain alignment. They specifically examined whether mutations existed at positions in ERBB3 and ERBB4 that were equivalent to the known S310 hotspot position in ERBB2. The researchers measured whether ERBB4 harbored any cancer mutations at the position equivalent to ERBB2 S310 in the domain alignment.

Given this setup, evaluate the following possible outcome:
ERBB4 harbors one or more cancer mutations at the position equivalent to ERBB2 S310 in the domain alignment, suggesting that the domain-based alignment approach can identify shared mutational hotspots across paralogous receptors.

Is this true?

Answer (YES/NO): YES